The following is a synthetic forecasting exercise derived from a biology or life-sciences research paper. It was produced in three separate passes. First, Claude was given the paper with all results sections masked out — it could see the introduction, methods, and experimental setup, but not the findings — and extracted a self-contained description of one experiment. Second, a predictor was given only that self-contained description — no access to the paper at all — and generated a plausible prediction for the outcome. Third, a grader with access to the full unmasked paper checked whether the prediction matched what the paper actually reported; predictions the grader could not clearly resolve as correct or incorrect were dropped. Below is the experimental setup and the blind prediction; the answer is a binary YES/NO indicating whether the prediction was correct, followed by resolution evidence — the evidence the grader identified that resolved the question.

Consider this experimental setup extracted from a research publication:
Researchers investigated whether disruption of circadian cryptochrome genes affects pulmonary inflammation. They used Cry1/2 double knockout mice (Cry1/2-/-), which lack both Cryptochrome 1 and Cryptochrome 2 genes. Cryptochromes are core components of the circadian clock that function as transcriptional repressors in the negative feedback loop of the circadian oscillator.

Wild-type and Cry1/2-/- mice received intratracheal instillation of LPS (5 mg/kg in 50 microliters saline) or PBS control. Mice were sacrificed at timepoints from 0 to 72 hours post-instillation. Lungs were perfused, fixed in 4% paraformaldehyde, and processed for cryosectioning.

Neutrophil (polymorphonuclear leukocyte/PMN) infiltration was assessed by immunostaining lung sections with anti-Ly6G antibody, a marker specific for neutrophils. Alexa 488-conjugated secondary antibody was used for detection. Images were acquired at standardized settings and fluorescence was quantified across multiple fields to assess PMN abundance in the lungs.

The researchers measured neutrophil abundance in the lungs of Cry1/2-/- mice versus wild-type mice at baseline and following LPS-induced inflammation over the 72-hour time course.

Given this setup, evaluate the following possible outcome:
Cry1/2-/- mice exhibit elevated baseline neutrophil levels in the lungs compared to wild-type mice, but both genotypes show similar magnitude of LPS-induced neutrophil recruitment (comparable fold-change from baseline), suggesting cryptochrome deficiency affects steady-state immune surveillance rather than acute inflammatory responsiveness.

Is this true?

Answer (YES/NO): NO